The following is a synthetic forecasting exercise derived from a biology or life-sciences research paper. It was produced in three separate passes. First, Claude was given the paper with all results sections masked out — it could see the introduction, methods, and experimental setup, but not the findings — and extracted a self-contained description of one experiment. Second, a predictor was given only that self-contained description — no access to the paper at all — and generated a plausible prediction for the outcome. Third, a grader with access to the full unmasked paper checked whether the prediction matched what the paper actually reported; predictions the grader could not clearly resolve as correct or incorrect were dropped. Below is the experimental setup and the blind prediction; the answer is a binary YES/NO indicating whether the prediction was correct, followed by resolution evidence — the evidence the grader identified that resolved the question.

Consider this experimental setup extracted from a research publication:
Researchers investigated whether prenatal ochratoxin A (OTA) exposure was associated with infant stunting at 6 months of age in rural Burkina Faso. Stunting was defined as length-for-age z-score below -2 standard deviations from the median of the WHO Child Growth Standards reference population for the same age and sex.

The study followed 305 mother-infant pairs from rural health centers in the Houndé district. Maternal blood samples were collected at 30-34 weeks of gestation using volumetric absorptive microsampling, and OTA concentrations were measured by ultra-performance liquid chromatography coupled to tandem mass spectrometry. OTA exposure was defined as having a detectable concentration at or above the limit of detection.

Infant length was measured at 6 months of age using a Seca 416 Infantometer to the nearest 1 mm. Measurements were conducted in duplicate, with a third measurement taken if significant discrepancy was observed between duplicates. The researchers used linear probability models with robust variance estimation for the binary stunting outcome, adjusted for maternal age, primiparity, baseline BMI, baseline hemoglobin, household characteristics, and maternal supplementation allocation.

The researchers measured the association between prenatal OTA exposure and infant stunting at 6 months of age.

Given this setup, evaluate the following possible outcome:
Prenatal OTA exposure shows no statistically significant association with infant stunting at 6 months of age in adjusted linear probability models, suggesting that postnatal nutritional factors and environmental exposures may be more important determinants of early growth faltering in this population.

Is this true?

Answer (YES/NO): NO